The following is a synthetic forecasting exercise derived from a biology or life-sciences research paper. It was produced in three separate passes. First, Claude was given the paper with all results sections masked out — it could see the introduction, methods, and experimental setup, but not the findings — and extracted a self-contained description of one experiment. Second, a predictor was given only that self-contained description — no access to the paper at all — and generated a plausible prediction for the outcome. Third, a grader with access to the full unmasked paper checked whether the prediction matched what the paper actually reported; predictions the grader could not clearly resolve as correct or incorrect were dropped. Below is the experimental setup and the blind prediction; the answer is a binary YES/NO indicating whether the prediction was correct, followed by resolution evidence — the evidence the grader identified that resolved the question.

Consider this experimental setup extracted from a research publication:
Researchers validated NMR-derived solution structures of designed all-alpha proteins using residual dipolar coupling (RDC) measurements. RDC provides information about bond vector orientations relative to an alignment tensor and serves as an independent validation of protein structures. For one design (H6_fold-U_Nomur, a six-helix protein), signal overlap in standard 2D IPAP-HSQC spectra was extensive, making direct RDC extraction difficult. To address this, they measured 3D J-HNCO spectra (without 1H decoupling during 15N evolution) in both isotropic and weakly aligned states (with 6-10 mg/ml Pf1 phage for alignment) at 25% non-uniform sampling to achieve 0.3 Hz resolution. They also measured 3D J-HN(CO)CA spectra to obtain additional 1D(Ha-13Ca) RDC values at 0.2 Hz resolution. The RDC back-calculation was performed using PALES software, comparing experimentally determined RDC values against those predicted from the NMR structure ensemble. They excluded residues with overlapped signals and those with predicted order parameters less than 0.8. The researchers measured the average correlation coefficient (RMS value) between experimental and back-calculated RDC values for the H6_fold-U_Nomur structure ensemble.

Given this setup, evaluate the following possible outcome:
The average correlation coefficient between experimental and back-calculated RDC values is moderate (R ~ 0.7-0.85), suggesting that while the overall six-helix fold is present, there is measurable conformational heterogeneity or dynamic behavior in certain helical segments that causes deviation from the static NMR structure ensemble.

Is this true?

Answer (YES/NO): NO